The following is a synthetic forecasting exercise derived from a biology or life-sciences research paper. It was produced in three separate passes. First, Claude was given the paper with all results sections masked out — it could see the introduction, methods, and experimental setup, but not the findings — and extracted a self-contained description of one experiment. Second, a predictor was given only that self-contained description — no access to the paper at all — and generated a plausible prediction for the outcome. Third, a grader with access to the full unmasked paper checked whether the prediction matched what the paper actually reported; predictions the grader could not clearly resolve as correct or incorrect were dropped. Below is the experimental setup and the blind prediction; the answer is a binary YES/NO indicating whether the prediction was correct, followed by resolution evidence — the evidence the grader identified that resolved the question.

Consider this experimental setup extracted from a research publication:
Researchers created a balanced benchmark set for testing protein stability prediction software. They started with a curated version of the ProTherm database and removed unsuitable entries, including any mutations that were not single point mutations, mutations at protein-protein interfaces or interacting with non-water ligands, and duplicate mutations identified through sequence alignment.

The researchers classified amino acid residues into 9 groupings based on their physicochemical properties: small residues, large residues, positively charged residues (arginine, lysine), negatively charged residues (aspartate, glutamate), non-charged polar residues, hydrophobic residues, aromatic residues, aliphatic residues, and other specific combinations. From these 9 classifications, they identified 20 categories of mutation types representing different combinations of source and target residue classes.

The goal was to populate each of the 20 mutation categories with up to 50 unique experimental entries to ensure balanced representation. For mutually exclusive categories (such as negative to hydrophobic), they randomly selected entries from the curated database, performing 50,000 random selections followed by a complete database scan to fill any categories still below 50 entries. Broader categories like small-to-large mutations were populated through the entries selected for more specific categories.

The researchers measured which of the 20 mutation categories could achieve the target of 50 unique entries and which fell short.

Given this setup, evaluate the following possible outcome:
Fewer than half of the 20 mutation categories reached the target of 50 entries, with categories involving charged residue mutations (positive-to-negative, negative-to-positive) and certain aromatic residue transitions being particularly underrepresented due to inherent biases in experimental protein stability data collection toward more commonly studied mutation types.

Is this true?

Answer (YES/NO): NO